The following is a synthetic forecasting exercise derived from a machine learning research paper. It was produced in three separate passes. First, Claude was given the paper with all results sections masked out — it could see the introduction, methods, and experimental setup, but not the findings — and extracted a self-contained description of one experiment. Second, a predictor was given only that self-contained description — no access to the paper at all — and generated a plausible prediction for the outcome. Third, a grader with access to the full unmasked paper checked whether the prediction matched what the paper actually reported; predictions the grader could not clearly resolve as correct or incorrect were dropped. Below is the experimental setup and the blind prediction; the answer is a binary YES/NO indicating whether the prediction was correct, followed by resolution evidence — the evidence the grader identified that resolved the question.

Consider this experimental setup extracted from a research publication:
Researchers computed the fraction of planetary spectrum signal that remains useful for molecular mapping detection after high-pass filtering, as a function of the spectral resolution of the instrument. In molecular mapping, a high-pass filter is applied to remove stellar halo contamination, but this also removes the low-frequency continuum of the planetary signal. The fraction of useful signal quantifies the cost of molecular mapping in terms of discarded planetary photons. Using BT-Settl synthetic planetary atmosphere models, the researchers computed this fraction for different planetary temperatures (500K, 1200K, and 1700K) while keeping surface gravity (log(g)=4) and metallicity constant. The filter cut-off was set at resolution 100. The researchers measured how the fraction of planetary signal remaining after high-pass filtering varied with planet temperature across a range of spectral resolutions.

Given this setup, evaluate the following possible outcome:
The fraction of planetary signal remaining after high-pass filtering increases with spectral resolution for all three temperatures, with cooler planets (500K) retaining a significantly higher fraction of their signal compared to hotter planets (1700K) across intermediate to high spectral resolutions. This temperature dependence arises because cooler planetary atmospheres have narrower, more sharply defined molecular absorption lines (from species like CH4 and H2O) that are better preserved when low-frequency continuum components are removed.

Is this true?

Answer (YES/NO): YES